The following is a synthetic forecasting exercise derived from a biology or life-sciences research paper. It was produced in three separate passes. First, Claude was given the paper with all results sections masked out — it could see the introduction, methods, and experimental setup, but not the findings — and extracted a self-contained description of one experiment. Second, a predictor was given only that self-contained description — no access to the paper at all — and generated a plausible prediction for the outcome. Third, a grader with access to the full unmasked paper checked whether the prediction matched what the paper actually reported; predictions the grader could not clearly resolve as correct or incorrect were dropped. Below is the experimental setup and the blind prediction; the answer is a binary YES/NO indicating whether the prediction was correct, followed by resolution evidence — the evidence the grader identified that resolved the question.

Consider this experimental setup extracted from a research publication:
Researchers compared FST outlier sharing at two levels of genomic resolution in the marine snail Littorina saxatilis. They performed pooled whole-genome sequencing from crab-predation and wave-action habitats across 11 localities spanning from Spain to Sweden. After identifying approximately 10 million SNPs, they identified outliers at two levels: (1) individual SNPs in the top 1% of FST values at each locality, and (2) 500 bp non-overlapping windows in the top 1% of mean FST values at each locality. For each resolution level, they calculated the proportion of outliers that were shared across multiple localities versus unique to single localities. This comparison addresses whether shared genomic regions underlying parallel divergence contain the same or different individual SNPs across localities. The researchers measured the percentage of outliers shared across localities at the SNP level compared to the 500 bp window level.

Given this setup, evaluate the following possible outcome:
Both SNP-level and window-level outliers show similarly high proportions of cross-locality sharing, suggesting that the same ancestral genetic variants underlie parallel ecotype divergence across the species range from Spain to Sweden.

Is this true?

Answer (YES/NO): NO